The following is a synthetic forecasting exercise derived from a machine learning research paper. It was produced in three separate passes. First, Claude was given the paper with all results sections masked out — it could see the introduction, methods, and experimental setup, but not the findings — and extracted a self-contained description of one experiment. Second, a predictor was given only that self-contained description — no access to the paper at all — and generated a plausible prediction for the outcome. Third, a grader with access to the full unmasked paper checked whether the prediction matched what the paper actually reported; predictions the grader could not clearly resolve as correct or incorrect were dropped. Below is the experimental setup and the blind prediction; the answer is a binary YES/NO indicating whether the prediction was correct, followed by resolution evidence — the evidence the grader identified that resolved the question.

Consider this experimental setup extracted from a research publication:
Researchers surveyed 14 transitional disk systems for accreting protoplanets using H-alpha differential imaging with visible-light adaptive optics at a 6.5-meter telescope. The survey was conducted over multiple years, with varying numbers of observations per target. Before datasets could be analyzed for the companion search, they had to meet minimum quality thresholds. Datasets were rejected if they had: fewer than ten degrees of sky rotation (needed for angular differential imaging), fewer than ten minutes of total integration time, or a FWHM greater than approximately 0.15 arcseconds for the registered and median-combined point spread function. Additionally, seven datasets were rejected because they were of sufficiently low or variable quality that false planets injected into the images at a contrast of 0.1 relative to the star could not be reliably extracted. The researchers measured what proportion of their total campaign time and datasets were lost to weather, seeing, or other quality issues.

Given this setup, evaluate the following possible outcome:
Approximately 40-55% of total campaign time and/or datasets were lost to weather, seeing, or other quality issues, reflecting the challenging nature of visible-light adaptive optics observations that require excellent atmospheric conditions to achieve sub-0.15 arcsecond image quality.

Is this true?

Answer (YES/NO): NO